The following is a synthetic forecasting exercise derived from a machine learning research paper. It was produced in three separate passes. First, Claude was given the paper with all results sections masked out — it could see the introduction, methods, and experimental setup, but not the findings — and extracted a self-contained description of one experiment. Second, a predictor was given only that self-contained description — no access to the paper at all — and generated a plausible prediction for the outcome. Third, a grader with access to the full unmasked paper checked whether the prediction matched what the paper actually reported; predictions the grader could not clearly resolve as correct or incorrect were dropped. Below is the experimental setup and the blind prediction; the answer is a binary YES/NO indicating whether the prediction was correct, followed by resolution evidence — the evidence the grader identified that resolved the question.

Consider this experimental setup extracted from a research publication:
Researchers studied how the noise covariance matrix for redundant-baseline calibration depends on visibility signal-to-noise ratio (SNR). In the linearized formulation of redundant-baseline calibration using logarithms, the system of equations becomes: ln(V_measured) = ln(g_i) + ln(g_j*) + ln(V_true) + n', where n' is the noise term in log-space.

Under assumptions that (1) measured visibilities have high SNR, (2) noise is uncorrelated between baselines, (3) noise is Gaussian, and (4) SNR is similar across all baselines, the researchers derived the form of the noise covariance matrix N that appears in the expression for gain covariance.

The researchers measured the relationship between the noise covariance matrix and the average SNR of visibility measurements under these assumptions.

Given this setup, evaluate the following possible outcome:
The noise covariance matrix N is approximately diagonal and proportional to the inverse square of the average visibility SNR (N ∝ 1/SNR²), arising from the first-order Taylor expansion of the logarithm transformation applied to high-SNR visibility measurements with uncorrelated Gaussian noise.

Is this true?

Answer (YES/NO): YES